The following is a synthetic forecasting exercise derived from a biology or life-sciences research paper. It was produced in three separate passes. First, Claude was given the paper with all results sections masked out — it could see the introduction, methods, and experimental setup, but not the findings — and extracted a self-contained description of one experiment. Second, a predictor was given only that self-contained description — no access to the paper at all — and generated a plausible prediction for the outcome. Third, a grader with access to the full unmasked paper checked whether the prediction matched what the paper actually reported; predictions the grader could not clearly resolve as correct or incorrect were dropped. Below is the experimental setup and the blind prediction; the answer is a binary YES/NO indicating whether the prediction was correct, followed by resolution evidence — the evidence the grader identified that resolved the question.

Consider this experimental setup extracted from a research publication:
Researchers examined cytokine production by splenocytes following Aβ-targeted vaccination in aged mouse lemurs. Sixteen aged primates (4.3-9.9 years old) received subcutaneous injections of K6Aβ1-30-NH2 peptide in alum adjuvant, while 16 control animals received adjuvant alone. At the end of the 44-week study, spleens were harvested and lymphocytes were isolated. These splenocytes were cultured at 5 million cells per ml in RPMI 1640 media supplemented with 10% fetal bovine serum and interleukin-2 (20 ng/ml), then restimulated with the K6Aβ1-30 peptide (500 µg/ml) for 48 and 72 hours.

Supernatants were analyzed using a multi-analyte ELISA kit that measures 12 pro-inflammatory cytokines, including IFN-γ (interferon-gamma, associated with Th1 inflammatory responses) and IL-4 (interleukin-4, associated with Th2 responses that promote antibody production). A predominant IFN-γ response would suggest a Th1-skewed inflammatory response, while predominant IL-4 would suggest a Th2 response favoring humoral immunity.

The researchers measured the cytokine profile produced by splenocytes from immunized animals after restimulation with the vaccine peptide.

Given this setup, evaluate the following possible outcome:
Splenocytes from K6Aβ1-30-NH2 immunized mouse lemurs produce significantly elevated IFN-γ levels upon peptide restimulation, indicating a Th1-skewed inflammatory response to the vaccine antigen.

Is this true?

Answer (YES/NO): NO